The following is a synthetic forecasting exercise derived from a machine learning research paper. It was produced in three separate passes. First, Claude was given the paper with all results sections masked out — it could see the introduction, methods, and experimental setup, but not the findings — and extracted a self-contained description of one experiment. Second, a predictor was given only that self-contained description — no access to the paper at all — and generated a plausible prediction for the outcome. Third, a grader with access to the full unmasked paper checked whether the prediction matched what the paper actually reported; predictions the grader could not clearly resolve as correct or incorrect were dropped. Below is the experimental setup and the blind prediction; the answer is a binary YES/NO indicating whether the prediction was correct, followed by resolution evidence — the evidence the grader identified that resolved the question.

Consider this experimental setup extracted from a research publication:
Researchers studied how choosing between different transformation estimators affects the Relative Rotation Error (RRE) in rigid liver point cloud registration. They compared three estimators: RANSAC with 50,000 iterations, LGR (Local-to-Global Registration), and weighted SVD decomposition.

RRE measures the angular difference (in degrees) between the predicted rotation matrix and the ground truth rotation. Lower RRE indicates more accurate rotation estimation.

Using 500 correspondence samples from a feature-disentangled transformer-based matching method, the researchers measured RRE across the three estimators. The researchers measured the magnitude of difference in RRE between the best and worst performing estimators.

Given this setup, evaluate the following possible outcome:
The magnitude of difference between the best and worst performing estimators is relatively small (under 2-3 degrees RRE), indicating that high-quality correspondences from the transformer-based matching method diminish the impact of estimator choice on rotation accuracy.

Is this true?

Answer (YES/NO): YES